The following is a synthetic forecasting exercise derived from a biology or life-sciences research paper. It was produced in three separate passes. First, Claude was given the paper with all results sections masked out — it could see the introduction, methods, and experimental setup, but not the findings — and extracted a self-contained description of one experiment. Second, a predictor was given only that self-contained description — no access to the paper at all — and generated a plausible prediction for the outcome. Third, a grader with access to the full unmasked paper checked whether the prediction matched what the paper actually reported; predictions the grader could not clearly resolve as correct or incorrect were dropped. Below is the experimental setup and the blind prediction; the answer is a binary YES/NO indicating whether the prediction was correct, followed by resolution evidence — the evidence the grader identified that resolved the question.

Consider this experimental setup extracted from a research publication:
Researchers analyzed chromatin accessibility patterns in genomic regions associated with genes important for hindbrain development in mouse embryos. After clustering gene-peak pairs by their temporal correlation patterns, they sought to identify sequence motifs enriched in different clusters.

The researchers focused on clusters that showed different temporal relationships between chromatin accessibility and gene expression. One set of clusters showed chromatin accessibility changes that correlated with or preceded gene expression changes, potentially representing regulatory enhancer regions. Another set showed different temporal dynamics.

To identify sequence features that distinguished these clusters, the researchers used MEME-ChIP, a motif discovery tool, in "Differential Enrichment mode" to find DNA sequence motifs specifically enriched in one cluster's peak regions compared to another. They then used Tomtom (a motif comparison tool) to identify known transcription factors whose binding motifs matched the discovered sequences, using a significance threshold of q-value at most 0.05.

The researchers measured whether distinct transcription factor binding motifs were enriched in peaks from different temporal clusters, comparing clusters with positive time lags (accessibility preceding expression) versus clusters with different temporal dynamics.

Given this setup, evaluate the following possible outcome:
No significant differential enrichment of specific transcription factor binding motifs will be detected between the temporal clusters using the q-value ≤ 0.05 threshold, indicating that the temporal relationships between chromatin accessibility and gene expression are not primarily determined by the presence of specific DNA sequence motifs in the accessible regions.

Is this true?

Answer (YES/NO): NO